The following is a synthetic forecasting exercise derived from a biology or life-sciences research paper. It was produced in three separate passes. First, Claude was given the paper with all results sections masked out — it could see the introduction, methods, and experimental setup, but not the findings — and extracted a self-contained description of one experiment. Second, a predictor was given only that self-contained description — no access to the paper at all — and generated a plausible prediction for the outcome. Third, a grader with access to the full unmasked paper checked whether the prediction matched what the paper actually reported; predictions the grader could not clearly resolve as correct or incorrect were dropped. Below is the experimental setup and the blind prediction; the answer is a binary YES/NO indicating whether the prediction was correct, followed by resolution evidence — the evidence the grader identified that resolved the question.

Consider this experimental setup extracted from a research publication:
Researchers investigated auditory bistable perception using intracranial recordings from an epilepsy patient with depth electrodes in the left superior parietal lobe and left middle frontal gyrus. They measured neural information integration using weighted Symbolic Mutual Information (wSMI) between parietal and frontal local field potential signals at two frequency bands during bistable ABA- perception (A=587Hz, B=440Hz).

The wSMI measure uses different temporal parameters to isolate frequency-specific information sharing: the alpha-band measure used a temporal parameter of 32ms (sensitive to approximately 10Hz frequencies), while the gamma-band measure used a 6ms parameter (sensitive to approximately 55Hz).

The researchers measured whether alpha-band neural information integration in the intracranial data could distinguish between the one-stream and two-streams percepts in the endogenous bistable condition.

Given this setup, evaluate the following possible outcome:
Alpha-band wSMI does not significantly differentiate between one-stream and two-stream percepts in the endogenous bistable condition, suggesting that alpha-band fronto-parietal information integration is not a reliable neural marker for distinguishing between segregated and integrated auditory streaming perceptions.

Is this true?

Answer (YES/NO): YES